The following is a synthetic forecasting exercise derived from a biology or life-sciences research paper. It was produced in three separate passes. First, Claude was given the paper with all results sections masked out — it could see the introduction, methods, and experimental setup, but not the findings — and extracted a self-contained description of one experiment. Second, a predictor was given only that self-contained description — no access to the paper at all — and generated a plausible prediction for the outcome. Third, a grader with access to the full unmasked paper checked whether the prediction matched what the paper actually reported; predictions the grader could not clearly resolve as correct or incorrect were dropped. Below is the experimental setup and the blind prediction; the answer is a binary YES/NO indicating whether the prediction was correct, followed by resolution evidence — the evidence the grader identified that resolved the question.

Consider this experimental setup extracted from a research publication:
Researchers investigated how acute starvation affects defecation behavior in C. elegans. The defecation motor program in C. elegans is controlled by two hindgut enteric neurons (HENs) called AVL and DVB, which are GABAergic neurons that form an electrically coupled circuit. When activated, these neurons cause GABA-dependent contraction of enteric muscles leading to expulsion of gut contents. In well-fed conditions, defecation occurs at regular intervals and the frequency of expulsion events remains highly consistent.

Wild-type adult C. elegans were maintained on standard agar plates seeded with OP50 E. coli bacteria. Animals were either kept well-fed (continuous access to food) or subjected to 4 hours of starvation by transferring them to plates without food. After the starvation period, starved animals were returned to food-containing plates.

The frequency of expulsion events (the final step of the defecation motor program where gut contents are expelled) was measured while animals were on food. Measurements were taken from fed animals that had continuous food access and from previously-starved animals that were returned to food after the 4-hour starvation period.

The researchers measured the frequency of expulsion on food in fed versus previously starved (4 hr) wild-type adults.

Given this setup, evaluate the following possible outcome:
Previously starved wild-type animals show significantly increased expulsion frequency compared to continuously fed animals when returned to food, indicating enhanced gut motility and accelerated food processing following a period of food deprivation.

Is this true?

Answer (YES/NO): NO